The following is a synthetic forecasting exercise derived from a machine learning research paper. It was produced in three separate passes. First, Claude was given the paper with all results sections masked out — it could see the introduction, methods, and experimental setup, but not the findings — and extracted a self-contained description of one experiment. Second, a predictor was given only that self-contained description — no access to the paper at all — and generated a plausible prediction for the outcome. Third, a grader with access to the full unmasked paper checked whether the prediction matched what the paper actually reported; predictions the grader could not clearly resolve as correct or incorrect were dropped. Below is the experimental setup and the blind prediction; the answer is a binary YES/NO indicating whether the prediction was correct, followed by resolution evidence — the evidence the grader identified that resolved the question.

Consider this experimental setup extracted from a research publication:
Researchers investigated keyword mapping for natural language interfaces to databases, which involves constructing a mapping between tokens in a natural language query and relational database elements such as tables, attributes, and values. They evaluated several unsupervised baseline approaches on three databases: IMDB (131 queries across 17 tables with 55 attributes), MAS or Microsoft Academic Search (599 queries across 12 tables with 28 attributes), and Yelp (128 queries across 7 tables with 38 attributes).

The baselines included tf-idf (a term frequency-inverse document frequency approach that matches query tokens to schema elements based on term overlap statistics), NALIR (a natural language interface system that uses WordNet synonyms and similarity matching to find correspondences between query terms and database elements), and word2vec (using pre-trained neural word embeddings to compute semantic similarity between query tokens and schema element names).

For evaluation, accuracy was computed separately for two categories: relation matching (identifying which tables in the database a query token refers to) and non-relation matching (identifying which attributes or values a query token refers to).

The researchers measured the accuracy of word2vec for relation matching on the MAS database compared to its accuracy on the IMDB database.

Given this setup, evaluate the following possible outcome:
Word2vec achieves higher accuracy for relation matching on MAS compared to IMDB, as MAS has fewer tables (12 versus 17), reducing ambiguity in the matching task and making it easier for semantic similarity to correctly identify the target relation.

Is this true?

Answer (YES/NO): NO